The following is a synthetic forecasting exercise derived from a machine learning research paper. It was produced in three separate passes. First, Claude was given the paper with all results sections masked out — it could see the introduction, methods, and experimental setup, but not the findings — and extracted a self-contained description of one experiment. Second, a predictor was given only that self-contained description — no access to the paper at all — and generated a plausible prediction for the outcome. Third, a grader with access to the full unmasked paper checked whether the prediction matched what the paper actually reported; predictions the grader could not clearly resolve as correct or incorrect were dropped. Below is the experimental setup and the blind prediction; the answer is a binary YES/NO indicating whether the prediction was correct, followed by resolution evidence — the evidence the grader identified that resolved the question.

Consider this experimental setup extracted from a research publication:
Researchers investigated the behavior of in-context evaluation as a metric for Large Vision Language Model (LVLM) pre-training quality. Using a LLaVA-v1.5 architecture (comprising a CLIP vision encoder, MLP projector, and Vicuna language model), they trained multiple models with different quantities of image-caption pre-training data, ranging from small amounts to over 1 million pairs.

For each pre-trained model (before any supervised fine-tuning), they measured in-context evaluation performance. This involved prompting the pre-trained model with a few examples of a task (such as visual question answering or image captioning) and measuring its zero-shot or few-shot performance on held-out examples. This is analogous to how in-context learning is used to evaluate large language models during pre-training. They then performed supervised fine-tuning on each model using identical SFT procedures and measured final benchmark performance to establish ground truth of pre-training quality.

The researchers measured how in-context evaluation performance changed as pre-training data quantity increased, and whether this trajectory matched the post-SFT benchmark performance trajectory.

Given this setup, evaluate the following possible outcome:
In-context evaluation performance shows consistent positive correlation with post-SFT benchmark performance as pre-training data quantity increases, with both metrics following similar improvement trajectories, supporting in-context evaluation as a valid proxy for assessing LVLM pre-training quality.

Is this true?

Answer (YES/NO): NO